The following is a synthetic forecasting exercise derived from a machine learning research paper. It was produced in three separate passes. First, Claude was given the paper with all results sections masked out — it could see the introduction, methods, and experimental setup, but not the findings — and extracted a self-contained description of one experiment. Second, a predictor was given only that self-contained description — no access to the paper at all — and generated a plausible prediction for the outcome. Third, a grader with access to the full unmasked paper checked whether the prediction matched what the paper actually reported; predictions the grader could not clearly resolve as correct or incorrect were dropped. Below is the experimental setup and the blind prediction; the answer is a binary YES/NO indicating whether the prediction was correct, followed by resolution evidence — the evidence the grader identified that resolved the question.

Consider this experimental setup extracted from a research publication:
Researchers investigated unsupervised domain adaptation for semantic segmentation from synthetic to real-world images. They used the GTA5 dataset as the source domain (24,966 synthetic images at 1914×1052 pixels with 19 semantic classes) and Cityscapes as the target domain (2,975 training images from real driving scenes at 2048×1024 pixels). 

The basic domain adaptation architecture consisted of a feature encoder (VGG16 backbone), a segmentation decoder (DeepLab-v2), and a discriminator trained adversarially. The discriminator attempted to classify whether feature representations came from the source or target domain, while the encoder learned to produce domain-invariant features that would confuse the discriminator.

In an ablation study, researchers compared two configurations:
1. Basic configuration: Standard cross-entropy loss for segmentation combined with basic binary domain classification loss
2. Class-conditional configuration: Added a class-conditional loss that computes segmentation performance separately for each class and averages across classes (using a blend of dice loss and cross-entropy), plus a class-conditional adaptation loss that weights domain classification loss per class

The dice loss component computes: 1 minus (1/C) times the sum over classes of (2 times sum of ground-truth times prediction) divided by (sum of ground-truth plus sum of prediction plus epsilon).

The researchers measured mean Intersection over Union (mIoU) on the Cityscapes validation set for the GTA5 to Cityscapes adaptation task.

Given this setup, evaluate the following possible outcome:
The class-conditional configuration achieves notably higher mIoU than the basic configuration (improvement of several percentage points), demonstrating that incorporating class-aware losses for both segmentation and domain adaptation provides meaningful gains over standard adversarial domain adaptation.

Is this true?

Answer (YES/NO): NO